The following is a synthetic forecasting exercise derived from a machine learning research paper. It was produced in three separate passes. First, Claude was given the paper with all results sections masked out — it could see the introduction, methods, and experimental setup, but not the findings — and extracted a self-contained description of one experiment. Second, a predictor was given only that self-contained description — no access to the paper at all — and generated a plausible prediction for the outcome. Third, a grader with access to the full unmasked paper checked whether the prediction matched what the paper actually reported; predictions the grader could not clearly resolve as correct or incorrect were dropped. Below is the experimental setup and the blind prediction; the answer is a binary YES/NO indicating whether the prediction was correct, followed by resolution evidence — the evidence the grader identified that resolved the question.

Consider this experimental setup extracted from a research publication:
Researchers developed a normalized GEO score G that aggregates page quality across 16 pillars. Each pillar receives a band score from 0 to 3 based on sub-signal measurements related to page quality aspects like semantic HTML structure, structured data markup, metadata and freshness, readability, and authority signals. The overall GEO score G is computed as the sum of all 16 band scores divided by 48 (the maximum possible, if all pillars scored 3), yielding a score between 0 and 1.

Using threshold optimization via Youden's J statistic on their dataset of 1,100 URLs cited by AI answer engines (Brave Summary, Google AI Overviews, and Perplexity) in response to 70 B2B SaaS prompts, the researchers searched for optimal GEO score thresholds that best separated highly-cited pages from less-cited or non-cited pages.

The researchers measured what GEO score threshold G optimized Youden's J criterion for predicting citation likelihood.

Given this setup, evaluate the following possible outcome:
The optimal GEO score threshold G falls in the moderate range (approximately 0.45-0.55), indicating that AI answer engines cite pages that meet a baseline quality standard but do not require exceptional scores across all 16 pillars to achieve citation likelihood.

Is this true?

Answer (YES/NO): NO